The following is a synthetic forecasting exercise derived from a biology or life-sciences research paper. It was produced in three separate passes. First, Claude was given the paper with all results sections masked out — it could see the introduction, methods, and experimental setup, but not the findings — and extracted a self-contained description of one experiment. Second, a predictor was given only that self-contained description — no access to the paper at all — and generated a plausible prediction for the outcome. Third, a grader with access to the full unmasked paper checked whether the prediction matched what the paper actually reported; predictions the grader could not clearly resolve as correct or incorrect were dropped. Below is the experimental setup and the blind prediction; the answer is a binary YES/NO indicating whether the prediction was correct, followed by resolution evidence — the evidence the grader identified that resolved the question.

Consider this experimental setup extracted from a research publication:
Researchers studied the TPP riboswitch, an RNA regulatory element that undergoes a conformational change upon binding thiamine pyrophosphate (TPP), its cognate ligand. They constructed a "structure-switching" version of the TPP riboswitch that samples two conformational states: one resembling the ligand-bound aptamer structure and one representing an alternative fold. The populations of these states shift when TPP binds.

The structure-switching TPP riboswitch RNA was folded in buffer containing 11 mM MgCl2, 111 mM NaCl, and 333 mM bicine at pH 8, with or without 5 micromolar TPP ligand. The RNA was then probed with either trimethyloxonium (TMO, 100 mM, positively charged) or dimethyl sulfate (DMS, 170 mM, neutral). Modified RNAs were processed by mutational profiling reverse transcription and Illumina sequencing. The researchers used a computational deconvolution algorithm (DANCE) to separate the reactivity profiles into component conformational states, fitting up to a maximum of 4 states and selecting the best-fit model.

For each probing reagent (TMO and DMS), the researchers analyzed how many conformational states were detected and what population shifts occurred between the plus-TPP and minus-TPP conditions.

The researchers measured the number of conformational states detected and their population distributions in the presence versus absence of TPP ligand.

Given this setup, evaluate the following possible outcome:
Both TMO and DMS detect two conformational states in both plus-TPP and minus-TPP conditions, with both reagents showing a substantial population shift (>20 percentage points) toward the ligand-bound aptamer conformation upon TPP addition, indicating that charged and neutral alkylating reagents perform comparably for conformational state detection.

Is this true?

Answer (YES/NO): YES